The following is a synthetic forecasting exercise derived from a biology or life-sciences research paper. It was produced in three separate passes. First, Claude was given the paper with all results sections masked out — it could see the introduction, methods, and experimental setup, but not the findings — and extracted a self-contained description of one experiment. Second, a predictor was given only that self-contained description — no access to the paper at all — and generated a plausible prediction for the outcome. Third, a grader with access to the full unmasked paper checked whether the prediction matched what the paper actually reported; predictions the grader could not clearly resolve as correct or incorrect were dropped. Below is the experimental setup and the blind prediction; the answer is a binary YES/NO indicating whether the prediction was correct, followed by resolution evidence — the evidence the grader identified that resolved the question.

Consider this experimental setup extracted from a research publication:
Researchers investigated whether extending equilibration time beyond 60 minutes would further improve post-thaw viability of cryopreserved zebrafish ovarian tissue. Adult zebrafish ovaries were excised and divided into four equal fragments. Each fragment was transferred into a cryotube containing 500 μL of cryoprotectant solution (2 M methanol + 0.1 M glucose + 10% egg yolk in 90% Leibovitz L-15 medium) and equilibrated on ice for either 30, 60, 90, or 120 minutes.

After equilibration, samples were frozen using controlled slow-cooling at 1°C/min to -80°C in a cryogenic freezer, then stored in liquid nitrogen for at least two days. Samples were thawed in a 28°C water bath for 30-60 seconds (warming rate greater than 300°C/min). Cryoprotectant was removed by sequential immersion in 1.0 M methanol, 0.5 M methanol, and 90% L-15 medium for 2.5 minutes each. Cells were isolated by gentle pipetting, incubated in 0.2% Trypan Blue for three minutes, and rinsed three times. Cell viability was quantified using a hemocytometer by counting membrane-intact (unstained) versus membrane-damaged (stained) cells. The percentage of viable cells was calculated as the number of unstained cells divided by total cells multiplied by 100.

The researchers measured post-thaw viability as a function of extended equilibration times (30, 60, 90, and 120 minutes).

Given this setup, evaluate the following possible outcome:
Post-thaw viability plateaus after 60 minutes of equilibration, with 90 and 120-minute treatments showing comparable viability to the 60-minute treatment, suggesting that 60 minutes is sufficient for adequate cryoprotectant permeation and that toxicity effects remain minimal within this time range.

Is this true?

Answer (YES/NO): NO